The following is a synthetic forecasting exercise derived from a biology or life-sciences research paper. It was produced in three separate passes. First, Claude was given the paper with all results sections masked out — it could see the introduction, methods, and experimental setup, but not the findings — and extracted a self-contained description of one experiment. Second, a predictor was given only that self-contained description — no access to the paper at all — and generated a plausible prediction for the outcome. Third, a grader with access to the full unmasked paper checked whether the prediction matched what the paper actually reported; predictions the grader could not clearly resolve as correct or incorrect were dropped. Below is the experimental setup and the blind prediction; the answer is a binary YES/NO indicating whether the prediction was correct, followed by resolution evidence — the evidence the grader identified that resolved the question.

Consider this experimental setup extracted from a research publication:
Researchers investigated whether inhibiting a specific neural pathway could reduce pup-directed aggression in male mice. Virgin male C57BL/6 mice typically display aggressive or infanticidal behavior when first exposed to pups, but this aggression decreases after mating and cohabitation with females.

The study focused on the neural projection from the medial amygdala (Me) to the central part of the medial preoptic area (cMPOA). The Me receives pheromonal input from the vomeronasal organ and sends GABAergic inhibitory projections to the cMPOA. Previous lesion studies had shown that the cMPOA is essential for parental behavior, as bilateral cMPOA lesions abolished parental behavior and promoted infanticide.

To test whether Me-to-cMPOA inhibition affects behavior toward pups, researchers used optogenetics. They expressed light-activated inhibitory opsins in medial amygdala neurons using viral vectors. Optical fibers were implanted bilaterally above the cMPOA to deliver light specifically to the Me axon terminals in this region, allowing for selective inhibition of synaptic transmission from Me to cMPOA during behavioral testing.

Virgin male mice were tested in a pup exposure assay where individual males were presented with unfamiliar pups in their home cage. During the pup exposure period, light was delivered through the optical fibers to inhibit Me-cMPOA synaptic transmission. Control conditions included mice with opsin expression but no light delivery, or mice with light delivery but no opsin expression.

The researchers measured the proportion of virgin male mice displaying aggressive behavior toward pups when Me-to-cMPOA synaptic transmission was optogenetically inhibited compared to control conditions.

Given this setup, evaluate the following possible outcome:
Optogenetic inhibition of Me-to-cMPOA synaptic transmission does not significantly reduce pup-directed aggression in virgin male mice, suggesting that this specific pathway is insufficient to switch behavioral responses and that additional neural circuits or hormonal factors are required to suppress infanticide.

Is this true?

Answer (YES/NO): NO